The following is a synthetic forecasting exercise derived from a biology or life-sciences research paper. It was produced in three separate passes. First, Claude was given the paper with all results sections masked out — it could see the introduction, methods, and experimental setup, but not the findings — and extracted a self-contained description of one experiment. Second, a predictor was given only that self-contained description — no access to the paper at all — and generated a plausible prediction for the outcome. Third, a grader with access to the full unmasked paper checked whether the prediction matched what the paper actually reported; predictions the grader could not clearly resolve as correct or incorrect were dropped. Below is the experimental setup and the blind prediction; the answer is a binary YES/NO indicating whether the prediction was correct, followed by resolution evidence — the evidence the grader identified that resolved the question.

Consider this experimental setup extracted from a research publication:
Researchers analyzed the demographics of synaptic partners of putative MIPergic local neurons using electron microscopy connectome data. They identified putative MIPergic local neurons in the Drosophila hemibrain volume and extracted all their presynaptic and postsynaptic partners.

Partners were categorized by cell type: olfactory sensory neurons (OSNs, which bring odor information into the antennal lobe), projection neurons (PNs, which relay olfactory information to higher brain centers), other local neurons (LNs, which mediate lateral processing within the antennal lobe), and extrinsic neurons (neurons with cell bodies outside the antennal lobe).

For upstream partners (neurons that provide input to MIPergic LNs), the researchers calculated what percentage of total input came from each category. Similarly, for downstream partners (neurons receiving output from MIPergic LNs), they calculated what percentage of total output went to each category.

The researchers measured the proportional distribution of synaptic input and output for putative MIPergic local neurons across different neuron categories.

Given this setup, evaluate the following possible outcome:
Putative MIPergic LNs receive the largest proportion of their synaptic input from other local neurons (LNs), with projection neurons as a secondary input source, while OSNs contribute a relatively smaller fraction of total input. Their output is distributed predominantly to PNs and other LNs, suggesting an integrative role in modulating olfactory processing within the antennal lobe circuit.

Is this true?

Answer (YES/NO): NO